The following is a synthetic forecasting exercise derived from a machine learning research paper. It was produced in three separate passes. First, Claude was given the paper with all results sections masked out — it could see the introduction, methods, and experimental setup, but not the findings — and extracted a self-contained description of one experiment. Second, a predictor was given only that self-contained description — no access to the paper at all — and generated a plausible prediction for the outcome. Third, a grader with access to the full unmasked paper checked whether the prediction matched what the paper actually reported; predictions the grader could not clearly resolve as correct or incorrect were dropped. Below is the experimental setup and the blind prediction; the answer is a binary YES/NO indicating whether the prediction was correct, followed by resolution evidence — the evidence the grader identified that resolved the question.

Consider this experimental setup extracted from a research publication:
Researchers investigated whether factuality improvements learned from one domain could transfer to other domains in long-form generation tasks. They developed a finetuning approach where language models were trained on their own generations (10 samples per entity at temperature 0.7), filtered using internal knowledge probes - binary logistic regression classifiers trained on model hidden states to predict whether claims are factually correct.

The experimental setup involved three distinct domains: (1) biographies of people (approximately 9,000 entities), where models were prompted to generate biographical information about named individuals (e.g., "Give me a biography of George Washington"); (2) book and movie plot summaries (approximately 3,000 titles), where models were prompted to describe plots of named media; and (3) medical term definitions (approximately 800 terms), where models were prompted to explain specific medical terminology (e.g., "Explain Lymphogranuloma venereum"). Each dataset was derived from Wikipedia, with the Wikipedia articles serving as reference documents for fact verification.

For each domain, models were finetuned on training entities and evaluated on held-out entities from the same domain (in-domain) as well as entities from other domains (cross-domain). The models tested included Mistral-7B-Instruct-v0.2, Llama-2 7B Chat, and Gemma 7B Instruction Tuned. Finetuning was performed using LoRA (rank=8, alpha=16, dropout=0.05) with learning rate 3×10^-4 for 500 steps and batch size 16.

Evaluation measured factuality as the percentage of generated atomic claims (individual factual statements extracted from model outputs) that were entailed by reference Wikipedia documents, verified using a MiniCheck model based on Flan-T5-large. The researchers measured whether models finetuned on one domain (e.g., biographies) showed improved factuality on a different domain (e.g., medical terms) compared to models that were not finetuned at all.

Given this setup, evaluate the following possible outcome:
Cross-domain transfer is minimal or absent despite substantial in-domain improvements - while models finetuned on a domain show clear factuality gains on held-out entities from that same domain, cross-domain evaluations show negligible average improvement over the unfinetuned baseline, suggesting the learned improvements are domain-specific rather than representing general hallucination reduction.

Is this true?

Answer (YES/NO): NO